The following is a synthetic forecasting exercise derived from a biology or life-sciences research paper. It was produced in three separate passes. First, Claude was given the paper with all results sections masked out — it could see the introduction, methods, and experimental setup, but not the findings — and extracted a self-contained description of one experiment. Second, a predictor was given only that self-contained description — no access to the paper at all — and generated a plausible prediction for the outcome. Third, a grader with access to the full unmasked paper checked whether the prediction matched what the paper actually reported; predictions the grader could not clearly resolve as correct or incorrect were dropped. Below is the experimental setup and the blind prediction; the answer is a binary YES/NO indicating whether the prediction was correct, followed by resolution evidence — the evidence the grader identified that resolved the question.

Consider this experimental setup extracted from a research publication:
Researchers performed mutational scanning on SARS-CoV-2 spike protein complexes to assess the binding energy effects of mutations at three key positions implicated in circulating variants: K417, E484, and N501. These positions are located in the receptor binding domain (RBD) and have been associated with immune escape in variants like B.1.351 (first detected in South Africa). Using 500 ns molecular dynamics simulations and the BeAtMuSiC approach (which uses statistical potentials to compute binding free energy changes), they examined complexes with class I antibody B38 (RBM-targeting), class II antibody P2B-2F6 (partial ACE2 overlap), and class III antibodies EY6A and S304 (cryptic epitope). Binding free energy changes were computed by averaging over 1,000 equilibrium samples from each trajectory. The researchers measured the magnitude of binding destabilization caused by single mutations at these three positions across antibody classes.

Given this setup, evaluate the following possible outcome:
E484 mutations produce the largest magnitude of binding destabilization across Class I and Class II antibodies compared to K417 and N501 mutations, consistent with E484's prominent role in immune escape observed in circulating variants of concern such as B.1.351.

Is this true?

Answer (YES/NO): NO